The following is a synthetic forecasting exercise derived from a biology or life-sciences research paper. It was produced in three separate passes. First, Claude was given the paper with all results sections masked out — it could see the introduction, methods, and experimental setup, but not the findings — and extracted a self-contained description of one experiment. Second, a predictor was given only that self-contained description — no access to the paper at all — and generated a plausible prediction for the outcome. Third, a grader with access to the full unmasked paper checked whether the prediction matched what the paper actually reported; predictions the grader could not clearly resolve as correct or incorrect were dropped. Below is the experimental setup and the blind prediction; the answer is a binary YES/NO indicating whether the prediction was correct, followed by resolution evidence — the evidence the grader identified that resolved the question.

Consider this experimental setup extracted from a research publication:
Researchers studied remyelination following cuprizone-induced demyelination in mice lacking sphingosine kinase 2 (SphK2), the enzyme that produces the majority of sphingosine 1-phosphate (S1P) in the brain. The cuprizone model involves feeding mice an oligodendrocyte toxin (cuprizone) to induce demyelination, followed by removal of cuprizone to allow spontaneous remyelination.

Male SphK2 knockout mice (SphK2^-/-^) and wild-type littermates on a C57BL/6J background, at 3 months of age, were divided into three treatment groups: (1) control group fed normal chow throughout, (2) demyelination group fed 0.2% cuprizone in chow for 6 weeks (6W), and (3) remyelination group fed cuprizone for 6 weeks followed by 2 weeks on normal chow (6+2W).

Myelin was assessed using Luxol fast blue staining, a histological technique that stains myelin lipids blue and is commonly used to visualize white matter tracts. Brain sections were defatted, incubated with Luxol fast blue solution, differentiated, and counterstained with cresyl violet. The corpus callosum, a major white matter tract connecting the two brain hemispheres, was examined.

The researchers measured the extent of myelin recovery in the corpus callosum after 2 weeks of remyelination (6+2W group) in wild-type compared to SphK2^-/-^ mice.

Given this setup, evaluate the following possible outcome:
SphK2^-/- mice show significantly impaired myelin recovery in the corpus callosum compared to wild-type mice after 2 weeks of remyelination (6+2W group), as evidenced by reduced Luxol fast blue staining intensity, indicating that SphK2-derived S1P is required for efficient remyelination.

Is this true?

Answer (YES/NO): YES